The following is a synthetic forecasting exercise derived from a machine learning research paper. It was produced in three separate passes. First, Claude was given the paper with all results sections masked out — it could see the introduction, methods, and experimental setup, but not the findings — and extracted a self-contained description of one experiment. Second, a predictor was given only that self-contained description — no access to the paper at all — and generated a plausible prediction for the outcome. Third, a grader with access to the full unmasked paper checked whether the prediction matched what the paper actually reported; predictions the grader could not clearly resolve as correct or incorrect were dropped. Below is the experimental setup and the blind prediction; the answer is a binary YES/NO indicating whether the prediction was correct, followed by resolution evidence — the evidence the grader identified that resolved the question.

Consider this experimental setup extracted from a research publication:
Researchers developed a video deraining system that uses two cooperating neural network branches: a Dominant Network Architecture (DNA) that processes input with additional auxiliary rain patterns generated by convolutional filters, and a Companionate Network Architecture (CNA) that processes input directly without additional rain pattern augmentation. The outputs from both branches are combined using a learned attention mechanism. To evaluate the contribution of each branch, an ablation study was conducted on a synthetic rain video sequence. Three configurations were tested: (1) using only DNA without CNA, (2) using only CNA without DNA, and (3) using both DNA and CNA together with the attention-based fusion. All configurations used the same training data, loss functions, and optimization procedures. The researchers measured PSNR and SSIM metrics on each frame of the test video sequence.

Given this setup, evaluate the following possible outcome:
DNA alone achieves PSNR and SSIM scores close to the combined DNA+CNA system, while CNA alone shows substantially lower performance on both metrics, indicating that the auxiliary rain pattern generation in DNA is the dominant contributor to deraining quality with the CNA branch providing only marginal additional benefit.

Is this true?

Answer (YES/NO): NO